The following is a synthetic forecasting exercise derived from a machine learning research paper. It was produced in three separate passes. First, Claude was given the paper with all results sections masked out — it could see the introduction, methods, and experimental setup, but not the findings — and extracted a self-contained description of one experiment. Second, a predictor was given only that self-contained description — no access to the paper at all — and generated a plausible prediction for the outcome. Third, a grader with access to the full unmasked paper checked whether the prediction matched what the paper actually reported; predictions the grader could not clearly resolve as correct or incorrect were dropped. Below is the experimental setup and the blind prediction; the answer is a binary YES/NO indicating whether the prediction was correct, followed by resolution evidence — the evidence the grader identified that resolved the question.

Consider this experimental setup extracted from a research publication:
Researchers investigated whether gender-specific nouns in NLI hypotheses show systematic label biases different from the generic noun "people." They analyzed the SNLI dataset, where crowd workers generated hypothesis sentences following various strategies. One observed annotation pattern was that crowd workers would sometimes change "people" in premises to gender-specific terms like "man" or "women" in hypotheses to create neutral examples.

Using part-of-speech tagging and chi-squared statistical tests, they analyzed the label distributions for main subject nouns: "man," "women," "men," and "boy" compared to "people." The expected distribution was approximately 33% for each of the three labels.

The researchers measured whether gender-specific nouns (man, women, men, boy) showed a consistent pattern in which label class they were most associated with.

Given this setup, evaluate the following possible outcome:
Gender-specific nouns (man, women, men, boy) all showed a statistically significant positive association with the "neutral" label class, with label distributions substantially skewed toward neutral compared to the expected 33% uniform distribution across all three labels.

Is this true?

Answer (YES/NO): NO